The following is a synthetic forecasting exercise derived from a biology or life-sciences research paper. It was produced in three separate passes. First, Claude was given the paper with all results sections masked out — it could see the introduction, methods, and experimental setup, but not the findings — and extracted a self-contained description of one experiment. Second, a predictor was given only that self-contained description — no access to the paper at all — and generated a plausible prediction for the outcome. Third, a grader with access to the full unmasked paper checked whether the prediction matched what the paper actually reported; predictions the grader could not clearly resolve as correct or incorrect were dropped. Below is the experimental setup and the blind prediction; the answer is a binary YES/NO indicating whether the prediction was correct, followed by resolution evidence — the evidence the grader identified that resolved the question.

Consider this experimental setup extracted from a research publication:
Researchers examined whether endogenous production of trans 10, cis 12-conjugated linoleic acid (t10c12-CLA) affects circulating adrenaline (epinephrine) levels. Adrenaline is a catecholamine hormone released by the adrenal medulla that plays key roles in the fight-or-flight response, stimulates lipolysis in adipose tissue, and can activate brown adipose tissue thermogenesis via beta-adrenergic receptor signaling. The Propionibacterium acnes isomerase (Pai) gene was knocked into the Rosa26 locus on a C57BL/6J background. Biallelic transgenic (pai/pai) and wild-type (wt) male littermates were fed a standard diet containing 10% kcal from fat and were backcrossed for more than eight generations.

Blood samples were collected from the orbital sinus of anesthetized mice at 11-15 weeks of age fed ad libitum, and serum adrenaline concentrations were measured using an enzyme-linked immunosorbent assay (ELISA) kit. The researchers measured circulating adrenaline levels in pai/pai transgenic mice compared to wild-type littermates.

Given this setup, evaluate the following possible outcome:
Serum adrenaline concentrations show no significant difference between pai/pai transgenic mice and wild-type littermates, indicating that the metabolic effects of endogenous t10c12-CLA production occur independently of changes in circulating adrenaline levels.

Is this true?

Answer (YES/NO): YES